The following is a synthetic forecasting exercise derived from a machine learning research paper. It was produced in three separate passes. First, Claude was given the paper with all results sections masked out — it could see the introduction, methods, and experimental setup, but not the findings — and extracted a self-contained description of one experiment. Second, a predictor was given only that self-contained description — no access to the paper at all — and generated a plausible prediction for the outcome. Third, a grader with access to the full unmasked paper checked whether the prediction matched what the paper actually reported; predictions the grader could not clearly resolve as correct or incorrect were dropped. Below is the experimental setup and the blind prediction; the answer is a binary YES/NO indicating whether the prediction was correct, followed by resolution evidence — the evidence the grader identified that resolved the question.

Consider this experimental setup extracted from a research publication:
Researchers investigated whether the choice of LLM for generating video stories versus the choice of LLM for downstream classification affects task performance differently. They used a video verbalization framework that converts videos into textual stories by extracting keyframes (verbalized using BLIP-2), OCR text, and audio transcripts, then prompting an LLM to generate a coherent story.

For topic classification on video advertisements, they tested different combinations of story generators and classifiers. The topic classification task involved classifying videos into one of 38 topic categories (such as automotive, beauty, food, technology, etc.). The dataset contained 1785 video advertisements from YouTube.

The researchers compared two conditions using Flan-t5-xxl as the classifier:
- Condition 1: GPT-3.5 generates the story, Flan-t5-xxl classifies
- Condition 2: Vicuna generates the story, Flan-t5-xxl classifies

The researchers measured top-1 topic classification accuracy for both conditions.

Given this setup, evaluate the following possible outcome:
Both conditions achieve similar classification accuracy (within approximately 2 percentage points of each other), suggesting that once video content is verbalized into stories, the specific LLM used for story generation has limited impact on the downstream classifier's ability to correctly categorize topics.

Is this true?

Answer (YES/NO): NO